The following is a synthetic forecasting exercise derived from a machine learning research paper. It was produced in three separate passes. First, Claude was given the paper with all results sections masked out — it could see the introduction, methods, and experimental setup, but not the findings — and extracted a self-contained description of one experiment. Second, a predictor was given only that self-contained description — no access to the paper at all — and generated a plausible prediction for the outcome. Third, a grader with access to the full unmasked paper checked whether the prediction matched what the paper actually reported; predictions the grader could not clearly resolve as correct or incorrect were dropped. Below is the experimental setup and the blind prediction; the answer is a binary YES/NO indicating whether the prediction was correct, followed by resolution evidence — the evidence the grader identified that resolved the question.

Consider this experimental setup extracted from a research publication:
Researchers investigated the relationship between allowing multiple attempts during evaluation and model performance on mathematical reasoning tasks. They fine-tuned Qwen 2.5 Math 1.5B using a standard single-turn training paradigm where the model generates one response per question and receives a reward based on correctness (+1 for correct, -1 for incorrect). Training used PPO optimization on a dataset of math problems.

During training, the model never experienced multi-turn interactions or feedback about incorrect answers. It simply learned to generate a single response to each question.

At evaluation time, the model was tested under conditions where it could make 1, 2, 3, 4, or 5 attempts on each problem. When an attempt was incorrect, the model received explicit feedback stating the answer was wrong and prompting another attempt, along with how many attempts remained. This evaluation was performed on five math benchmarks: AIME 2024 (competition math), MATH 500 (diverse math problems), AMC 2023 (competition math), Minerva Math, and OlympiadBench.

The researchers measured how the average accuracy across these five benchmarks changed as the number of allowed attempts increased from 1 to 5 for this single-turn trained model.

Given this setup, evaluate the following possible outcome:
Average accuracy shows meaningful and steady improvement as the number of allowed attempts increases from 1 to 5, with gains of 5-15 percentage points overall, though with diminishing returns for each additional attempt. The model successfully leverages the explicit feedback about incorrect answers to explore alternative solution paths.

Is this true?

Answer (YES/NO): NO